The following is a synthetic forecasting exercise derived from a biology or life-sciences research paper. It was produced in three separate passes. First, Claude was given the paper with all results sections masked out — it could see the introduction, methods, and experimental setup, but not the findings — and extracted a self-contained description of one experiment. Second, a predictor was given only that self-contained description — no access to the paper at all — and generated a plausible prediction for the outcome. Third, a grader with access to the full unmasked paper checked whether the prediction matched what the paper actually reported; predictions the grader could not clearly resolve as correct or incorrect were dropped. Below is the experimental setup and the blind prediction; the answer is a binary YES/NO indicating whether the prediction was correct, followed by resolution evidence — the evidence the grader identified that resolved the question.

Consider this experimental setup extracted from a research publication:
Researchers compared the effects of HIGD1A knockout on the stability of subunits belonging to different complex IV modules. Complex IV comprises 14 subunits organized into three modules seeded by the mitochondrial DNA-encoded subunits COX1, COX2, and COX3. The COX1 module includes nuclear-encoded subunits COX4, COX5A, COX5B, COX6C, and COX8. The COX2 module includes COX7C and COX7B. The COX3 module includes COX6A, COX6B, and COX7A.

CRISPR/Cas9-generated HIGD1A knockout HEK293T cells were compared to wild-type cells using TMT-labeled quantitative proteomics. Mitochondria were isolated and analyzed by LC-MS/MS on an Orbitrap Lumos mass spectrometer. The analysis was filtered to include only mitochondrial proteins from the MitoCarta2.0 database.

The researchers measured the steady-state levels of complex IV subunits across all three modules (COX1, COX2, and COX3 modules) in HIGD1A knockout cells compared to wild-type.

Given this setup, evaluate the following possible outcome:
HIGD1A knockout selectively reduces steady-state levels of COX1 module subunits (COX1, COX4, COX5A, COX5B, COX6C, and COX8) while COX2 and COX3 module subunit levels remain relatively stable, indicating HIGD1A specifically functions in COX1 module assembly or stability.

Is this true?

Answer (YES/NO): NO